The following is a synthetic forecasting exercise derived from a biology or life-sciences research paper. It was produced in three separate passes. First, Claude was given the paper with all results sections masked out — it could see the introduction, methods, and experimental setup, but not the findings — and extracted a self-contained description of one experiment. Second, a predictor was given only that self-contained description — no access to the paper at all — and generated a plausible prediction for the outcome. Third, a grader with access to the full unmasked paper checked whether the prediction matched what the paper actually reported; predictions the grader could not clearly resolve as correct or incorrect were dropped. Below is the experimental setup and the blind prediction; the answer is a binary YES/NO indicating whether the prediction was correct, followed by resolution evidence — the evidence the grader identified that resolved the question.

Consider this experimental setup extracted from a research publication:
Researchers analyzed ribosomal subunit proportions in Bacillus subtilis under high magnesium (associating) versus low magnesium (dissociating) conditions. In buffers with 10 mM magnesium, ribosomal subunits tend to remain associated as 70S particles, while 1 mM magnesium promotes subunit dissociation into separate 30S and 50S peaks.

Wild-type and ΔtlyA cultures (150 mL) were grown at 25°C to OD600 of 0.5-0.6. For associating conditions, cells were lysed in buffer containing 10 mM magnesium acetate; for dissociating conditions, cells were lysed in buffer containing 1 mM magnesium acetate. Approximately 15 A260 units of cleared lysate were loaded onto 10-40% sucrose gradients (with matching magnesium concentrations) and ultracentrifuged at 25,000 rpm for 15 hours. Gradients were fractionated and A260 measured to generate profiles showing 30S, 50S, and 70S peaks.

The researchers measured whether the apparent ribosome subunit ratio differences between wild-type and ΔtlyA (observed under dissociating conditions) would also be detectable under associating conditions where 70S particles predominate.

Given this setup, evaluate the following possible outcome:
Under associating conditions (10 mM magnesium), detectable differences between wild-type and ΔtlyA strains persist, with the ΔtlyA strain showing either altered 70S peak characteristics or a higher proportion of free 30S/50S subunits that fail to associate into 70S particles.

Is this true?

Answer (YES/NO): YES